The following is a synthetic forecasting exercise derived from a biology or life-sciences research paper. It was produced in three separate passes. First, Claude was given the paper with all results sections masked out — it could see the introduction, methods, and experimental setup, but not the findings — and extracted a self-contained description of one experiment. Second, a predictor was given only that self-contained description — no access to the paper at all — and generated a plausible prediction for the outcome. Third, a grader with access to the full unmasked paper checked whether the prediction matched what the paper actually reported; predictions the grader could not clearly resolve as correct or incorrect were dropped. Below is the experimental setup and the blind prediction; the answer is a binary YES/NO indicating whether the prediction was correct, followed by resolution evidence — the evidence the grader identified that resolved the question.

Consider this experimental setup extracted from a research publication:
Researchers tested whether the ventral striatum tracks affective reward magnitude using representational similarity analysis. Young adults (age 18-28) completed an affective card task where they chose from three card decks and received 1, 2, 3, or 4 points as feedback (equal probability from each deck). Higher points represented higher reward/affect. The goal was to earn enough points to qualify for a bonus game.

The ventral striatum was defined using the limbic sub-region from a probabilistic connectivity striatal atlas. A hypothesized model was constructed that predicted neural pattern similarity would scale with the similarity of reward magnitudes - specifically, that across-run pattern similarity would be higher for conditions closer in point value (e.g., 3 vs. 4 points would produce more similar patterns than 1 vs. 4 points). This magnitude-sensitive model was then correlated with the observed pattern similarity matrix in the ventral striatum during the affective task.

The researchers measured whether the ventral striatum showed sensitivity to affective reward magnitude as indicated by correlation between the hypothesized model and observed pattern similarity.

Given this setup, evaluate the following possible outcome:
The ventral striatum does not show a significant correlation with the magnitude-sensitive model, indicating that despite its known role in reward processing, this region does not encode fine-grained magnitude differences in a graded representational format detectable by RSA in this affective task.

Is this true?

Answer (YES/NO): YES